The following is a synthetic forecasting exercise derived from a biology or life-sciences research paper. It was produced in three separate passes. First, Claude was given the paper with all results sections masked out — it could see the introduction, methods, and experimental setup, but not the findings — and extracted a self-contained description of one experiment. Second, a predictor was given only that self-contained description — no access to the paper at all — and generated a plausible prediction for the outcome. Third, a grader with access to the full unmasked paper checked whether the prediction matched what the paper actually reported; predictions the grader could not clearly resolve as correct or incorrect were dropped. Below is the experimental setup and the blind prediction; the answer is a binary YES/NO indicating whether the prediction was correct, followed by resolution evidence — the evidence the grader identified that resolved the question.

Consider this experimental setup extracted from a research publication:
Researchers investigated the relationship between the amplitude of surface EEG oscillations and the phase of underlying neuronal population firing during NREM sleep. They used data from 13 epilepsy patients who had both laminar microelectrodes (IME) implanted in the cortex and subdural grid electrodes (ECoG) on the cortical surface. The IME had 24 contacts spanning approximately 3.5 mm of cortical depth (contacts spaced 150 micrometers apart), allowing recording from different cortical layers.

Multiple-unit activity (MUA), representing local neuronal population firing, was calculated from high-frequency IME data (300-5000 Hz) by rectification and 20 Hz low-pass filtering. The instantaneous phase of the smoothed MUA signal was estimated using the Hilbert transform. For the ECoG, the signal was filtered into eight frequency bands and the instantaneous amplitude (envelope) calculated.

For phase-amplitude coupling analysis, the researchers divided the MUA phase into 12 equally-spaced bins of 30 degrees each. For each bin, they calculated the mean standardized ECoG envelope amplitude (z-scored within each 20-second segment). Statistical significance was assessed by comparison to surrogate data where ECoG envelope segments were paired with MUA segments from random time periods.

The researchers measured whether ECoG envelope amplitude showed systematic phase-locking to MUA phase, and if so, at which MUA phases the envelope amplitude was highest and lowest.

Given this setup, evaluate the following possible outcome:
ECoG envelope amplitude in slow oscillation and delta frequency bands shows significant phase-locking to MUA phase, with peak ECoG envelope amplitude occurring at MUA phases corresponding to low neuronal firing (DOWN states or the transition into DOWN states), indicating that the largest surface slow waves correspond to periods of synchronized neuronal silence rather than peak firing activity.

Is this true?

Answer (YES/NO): YES